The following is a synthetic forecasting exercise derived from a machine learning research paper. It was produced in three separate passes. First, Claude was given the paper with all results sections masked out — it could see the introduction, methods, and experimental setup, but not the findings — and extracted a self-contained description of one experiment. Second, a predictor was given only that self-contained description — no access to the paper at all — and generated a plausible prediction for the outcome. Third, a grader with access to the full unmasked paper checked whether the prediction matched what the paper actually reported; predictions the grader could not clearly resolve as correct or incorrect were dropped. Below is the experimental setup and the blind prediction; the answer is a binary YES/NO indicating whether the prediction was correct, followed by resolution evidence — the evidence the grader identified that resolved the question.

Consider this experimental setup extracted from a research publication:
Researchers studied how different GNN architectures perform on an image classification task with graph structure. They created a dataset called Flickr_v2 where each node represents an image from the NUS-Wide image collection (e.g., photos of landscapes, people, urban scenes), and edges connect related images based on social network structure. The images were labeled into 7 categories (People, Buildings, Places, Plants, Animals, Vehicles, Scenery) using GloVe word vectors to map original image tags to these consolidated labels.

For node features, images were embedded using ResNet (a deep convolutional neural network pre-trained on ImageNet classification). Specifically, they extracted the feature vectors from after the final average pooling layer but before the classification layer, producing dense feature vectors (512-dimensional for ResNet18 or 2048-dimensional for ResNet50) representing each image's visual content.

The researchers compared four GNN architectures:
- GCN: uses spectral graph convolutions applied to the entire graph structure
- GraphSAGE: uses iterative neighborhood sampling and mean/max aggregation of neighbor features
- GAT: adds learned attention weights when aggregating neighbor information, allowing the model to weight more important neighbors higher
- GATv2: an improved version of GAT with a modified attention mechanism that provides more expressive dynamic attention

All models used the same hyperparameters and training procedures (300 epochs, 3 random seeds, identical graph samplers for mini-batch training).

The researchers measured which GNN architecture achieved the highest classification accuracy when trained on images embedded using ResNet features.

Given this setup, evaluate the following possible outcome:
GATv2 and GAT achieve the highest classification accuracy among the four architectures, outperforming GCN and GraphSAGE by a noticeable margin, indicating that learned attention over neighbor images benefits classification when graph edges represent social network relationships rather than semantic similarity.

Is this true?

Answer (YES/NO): NO